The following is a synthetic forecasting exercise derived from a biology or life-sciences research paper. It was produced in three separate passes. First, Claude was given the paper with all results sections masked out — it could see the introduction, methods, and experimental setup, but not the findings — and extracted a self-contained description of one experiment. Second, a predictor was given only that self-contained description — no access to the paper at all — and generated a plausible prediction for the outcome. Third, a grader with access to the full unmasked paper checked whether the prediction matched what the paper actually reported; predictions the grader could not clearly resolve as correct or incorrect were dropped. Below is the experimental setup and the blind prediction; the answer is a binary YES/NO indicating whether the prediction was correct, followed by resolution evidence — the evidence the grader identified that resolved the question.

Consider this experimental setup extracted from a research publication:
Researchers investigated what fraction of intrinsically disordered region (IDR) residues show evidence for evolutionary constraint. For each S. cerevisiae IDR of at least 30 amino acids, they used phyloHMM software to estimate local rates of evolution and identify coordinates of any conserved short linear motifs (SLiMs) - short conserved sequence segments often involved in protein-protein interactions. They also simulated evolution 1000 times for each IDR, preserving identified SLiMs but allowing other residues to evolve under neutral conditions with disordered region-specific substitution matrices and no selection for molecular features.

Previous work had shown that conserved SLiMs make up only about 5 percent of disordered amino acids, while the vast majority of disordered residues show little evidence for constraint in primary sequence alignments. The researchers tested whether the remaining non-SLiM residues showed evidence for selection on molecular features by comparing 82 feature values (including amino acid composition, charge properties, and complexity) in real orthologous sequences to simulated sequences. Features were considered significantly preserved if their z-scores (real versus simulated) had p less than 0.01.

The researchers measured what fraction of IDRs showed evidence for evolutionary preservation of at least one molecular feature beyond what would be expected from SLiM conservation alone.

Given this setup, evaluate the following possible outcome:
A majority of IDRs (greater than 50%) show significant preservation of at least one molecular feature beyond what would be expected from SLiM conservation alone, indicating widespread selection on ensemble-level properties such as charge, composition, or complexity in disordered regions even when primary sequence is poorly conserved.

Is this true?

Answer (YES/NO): YES